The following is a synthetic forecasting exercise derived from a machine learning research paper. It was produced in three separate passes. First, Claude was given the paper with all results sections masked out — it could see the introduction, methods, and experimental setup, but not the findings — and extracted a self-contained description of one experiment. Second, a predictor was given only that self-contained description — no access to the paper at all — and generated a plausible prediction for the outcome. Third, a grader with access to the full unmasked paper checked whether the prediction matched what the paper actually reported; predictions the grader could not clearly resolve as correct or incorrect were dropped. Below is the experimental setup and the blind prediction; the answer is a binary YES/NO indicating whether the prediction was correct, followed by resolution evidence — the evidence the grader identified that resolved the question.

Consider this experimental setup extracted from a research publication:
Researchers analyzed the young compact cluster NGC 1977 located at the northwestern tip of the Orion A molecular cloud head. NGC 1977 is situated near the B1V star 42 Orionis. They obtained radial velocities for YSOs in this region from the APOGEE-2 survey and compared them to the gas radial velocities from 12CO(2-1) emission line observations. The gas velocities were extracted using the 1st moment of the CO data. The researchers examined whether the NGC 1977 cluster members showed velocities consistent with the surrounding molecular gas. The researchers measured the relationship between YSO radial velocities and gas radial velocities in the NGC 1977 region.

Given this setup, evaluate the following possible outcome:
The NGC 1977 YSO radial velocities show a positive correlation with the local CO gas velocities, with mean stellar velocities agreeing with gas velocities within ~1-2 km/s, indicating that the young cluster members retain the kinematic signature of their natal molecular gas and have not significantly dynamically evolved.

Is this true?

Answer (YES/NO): NO